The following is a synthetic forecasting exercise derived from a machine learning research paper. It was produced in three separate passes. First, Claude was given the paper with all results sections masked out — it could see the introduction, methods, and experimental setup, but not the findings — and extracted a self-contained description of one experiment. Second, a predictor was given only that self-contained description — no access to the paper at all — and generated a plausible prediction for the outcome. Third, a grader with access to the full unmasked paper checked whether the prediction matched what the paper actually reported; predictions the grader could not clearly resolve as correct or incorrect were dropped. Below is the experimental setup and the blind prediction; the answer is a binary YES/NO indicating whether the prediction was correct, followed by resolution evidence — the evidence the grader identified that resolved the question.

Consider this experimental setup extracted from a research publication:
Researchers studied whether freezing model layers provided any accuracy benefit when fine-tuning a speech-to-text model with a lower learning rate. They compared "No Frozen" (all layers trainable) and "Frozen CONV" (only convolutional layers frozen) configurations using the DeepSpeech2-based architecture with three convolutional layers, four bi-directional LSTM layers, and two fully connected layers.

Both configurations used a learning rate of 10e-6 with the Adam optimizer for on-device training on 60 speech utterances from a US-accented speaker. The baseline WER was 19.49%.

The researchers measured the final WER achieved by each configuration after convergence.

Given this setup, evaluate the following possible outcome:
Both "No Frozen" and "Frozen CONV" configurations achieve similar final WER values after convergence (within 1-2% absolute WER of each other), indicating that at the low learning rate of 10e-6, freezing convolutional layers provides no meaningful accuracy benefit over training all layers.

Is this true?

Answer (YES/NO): YES